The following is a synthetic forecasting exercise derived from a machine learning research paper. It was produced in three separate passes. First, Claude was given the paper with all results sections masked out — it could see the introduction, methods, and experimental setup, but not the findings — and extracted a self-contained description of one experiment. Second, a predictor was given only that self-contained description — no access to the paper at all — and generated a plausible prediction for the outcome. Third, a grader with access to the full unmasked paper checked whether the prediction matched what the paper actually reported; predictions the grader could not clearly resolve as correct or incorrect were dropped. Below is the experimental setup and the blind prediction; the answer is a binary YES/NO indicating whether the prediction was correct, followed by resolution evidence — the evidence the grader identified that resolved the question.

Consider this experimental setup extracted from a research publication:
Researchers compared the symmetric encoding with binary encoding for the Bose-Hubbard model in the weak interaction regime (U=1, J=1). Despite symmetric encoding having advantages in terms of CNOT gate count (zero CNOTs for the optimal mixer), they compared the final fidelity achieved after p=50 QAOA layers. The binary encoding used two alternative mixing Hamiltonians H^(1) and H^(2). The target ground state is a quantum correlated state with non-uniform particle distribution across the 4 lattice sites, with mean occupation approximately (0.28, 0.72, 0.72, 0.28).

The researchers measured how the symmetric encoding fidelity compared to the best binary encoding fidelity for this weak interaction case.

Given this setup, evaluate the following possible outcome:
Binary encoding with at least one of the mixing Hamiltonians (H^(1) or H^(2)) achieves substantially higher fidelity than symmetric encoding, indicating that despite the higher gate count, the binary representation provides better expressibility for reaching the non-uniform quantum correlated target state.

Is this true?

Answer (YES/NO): YES